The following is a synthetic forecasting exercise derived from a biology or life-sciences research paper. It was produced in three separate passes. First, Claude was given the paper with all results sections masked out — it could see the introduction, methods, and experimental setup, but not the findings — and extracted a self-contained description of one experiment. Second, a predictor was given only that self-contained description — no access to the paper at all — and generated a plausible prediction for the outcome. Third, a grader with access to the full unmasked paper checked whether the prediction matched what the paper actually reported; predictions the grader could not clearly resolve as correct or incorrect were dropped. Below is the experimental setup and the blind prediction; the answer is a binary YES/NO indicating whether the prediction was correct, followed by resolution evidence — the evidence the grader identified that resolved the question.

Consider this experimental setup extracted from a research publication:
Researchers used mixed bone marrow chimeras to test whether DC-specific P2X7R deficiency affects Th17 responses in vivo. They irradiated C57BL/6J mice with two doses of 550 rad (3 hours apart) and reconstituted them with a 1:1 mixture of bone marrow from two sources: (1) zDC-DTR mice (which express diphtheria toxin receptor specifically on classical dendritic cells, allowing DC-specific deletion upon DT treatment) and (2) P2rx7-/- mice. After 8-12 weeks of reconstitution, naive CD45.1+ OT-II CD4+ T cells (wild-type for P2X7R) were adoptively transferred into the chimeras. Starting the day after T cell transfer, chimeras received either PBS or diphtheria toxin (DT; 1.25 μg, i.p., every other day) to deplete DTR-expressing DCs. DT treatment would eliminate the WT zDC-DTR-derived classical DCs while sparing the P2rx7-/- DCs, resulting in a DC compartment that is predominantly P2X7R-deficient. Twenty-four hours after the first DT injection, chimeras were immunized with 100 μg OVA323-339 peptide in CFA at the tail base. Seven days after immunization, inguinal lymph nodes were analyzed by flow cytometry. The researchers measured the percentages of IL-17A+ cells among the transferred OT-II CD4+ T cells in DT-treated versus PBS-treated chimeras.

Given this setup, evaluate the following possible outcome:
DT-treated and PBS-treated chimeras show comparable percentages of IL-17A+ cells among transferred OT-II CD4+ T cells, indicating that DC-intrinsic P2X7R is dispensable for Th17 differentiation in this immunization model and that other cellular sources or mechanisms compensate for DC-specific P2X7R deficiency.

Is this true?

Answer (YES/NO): YES